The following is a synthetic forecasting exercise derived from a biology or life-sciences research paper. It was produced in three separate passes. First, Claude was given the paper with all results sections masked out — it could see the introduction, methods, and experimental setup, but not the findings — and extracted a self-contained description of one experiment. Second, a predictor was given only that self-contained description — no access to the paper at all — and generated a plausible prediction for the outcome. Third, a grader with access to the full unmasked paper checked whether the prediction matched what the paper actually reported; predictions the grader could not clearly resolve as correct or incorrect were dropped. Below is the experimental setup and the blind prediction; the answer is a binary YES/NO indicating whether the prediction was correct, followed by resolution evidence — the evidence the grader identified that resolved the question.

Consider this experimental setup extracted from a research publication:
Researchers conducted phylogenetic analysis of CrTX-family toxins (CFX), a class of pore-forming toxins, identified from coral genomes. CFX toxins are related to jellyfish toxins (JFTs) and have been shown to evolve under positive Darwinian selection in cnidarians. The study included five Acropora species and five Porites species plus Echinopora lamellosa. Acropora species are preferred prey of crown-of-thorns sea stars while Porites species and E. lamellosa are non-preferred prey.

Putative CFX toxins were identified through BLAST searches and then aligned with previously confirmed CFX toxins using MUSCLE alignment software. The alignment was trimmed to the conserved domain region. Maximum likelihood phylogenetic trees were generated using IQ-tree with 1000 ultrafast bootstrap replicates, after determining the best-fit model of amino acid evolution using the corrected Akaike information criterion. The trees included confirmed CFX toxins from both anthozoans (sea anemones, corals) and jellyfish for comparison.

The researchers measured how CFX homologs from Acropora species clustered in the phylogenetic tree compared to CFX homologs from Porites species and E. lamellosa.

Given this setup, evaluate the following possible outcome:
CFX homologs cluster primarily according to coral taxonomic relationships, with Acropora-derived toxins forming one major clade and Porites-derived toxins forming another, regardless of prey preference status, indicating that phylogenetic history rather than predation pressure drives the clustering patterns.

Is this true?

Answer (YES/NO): NO